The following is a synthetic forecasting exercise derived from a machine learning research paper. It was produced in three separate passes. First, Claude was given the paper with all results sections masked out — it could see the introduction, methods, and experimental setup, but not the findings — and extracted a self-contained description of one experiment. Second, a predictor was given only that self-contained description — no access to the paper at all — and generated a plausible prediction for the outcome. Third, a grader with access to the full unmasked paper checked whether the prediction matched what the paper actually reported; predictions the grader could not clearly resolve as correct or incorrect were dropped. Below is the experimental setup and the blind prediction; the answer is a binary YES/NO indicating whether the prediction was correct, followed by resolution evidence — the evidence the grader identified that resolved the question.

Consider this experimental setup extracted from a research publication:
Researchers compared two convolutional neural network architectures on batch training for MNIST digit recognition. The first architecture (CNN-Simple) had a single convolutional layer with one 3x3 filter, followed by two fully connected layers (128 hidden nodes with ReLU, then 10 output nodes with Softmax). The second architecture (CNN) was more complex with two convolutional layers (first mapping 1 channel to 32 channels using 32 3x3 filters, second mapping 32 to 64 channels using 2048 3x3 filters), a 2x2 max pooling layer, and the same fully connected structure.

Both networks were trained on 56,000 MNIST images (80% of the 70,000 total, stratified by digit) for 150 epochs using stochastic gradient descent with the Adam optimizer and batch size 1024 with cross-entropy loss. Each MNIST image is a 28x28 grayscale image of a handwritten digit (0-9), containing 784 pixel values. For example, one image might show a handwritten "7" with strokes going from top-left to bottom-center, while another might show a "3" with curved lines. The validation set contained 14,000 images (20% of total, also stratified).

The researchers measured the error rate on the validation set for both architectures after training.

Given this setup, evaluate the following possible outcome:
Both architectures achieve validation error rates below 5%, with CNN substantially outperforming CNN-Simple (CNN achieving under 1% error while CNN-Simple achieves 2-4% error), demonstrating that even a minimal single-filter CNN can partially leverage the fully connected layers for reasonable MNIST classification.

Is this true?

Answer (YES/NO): NO